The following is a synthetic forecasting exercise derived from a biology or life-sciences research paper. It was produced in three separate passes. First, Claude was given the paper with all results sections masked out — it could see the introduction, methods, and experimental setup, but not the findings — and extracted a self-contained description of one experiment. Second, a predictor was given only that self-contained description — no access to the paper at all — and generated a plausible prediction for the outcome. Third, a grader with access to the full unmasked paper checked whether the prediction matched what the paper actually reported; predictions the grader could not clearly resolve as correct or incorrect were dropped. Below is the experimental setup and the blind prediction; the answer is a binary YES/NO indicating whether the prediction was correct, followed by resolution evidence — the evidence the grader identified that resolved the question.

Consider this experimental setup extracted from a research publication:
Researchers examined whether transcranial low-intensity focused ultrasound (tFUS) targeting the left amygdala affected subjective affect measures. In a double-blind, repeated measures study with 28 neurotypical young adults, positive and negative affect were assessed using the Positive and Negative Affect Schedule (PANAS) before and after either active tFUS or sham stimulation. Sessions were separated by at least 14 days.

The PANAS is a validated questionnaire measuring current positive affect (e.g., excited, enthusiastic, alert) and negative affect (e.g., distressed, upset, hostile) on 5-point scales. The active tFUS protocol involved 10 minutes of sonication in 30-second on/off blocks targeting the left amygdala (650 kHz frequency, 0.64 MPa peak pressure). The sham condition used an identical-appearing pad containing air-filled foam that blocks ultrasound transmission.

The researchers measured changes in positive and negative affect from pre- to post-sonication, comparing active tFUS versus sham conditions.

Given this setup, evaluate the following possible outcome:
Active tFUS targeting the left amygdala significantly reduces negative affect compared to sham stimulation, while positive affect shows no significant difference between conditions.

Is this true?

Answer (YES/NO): NO